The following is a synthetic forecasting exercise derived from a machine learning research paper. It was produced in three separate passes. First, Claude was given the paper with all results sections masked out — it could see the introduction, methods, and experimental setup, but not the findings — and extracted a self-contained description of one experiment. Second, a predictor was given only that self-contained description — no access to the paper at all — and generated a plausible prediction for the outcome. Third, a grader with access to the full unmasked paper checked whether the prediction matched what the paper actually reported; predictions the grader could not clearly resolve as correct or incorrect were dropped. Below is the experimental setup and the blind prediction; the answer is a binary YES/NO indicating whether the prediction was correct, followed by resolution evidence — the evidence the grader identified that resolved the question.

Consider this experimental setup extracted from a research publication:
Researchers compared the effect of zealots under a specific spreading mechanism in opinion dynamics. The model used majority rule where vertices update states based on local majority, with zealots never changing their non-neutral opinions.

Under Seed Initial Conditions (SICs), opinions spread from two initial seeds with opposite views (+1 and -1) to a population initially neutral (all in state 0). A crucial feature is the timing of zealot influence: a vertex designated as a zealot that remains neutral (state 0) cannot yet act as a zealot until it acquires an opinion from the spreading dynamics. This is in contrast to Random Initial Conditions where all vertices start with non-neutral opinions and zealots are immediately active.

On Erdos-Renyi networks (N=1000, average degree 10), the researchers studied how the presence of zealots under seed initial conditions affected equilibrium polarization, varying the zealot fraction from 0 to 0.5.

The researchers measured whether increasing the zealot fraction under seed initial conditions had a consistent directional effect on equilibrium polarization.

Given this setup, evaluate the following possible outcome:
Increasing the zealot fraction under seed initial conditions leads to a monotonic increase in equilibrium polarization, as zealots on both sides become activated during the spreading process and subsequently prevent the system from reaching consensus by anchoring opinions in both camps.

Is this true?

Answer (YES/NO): NO